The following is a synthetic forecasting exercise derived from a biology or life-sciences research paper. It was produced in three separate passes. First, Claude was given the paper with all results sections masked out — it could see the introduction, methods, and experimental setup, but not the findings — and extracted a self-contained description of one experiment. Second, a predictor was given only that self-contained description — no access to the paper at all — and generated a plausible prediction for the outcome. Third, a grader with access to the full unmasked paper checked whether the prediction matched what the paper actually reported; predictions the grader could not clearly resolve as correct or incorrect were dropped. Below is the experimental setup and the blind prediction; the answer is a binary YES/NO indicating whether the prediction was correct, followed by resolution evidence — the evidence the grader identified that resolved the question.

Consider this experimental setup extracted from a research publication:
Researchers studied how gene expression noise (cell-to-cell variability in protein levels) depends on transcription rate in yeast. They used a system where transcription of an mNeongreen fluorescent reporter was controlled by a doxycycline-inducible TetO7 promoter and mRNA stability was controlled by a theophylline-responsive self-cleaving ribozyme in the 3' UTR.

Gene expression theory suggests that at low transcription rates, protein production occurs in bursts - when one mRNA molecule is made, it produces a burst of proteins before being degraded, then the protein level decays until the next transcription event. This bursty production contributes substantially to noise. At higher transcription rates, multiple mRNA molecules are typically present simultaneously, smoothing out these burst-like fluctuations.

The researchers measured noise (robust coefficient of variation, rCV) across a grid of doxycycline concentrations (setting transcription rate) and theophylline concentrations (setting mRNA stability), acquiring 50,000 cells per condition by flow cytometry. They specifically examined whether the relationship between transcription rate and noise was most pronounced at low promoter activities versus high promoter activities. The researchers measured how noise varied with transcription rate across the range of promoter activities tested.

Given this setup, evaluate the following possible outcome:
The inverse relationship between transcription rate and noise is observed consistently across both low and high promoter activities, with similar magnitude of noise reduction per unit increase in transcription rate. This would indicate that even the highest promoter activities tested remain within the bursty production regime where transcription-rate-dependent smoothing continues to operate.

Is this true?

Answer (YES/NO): NO